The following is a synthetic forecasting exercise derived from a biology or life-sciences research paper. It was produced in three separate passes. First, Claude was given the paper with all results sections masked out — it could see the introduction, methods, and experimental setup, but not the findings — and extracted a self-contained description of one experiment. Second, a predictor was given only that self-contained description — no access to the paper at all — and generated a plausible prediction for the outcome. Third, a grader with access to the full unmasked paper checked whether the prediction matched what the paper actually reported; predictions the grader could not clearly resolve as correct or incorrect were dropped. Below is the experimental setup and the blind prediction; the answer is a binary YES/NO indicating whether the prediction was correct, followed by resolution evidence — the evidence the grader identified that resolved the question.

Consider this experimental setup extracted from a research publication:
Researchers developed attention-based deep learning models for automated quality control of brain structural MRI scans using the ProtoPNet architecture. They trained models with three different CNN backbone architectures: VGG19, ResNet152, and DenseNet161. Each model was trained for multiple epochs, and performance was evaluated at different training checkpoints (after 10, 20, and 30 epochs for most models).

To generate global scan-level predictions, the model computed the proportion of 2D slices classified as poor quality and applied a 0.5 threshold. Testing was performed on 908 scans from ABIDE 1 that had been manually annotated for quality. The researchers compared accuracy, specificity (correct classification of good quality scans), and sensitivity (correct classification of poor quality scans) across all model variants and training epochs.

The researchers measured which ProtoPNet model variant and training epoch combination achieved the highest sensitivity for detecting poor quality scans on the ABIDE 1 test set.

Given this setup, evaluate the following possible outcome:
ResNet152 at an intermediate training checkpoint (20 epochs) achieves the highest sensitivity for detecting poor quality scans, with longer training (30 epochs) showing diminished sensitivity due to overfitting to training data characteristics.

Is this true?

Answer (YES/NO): NO